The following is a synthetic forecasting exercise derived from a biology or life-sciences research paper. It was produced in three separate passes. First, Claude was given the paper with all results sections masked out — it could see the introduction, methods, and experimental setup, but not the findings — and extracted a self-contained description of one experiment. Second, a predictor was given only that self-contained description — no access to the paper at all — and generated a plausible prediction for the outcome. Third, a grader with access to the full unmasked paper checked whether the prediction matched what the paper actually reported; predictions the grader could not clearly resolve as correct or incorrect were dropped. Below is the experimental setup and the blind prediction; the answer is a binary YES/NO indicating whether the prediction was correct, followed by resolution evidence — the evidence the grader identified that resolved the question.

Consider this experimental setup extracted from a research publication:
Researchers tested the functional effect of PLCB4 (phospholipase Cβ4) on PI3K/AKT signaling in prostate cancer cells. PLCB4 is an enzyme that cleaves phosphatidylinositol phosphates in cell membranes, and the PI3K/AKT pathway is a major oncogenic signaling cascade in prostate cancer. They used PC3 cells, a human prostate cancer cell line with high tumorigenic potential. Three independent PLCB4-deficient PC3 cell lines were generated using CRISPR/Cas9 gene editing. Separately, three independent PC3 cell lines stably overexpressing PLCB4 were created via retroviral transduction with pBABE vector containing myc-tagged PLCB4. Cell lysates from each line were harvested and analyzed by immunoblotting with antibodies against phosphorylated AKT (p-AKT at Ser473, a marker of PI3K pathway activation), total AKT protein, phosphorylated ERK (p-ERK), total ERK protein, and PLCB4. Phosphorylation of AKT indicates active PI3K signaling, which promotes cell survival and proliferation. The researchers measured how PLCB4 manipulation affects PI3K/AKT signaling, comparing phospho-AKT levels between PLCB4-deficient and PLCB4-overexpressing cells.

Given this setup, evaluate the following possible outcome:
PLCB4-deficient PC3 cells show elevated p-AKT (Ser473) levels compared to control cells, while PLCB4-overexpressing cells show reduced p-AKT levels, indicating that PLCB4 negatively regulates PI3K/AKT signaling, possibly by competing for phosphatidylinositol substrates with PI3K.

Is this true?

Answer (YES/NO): NO